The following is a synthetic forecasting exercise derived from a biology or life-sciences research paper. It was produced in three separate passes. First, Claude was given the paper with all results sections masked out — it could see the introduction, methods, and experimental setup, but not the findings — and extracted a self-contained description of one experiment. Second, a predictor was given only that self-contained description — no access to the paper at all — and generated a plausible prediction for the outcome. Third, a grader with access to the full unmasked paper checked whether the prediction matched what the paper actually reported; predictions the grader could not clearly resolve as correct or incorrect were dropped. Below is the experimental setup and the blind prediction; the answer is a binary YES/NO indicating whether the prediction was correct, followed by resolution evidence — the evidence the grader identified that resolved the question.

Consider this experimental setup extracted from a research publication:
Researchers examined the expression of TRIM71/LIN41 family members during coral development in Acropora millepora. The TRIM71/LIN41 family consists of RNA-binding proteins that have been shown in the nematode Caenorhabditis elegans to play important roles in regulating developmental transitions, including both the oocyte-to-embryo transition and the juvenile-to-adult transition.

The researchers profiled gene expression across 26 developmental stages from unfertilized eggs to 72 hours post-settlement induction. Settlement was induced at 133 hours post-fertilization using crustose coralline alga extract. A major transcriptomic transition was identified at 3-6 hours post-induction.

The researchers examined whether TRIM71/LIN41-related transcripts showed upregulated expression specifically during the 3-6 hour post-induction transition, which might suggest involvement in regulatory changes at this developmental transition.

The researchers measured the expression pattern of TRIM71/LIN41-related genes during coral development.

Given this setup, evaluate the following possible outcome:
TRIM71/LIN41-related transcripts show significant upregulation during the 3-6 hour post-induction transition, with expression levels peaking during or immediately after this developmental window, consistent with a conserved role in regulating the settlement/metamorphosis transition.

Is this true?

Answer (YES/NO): YES